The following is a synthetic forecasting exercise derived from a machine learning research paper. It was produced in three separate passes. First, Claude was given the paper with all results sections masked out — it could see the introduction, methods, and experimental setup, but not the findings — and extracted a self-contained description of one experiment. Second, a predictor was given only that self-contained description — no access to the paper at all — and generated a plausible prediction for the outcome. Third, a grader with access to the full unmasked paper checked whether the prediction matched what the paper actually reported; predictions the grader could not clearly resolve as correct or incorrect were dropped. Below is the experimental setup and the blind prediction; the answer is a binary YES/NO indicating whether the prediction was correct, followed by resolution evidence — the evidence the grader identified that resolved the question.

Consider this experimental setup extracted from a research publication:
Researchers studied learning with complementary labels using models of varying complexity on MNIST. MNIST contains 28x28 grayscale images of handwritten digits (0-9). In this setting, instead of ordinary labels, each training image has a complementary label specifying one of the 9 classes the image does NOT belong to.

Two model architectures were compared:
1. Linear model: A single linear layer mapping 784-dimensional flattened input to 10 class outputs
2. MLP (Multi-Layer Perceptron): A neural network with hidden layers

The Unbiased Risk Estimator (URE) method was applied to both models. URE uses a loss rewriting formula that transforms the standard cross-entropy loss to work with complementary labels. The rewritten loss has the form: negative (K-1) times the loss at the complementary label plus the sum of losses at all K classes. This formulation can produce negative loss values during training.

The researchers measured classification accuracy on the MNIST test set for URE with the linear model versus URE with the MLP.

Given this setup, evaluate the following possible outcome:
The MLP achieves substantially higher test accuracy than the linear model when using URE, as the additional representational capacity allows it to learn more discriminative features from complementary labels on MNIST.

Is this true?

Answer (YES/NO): NO